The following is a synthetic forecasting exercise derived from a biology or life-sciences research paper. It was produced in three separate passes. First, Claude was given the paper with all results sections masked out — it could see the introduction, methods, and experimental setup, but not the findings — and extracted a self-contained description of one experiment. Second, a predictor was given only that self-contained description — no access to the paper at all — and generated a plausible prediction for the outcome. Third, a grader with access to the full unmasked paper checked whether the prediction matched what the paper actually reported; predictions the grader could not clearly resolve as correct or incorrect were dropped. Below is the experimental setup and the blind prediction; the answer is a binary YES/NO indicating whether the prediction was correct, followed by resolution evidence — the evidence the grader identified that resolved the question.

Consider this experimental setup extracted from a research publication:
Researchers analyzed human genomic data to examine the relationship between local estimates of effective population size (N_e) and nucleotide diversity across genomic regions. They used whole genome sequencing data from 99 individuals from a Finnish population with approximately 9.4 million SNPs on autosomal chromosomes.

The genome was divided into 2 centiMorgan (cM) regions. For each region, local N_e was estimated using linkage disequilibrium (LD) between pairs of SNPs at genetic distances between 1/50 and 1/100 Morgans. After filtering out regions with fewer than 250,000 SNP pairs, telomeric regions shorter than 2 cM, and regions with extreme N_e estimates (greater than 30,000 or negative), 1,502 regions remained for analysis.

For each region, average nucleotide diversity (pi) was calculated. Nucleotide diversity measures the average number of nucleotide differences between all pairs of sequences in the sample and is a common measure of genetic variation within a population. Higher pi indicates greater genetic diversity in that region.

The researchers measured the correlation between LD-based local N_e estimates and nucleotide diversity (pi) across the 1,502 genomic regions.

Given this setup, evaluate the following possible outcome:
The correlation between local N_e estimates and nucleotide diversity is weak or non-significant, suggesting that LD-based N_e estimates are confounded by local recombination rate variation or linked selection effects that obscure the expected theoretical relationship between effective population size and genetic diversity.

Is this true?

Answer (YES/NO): NO